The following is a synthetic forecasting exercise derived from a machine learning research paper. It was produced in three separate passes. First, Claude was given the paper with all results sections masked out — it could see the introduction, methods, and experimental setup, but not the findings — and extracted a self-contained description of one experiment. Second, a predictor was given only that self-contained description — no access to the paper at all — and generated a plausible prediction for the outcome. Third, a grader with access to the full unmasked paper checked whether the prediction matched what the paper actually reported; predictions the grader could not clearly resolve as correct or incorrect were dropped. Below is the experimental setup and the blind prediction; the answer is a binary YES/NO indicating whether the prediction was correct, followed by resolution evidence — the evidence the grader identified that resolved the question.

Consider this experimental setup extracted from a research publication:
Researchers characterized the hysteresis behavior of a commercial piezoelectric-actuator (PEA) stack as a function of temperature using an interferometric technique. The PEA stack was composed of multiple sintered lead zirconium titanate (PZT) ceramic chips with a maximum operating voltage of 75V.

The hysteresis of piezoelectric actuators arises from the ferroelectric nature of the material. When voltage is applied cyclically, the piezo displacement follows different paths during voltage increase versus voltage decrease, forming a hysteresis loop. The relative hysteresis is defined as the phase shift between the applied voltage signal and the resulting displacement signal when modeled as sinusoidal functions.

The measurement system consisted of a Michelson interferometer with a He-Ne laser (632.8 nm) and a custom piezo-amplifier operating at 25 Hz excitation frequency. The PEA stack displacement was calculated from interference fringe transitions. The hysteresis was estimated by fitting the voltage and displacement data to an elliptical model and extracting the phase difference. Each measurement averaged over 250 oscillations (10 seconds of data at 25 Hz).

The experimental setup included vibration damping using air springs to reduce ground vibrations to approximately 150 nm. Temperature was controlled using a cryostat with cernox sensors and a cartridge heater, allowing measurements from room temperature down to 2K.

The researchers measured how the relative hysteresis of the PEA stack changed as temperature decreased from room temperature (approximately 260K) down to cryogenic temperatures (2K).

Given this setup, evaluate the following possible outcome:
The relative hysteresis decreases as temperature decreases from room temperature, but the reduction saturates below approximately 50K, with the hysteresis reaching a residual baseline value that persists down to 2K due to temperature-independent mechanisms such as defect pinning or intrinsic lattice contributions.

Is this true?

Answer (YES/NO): NO